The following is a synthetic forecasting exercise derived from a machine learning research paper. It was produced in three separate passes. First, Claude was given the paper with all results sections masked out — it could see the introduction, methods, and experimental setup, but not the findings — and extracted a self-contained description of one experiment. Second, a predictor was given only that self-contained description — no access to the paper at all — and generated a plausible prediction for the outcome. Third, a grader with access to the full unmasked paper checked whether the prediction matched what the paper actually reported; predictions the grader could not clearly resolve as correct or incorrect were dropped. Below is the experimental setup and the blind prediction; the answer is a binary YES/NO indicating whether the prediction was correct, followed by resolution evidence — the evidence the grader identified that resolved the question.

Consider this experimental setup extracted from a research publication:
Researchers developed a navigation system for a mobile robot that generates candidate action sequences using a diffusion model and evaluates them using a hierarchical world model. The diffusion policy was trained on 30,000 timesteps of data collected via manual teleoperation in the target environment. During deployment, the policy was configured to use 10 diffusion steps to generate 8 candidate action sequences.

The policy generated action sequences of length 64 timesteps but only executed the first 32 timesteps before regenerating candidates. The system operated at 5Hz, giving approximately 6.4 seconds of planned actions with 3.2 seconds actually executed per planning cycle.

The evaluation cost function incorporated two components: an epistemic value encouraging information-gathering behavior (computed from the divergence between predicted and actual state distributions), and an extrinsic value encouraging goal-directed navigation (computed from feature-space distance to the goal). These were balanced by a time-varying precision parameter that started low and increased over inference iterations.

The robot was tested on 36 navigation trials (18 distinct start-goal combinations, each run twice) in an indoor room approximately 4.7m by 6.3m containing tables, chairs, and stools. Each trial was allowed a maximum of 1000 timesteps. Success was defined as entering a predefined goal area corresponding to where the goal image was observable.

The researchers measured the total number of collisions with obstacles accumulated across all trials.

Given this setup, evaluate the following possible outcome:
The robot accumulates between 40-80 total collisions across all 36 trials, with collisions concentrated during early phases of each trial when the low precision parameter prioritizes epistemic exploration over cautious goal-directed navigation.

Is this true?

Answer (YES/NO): NO